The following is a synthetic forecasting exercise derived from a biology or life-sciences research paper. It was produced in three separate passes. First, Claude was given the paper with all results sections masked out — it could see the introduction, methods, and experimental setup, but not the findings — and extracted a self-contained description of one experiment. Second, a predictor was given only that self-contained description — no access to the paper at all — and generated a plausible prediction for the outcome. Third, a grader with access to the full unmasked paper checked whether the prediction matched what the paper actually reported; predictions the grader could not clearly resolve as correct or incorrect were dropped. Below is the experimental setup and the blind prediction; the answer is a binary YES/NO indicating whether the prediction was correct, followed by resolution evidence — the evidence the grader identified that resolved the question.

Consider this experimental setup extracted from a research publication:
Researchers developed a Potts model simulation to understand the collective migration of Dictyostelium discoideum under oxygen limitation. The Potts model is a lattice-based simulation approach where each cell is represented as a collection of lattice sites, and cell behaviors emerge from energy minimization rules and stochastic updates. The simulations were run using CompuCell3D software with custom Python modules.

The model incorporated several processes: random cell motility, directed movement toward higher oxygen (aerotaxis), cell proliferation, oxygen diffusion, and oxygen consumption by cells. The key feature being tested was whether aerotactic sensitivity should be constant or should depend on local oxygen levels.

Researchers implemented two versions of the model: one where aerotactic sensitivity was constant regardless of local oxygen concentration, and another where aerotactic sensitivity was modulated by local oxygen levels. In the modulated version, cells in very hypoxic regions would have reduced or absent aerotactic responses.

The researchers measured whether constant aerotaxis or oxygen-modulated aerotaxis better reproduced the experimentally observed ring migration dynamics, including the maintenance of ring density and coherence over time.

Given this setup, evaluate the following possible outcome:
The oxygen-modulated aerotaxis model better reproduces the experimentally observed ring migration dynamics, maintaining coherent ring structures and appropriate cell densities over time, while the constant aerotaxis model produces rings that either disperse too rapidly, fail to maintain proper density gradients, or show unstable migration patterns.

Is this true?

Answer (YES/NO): YES